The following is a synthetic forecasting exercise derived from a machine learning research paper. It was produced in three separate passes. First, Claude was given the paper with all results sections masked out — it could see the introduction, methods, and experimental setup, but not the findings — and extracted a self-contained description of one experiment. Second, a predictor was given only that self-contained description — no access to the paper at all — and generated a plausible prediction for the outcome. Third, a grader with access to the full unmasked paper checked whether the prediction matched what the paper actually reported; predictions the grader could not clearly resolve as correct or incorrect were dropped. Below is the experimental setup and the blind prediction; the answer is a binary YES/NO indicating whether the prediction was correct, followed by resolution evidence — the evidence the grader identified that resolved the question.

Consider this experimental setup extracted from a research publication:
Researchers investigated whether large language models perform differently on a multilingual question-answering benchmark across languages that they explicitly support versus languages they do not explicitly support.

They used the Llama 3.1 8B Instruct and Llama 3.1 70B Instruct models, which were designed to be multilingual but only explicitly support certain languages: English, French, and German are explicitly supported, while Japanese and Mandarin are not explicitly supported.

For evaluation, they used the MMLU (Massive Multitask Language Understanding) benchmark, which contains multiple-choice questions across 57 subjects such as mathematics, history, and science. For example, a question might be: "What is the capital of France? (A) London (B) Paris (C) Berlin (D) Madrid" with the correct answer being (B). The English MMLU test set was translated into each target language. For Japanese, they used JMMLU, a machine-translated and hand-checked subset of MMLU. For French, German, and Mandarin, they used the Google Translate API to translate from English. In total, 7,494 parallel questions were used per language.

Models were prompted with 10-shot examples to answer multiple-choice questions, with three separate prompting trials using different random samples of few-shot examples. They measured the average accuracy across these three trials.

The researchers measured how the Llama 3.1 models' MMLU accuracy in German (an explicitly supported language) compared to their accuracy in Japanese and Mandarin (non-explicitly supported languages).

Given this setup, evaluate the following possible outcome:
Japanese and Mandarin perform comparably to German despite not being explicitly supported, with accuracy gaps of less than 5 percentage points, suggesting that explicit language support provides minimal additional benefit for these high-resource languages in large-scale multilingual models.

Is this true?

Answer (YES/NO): NO